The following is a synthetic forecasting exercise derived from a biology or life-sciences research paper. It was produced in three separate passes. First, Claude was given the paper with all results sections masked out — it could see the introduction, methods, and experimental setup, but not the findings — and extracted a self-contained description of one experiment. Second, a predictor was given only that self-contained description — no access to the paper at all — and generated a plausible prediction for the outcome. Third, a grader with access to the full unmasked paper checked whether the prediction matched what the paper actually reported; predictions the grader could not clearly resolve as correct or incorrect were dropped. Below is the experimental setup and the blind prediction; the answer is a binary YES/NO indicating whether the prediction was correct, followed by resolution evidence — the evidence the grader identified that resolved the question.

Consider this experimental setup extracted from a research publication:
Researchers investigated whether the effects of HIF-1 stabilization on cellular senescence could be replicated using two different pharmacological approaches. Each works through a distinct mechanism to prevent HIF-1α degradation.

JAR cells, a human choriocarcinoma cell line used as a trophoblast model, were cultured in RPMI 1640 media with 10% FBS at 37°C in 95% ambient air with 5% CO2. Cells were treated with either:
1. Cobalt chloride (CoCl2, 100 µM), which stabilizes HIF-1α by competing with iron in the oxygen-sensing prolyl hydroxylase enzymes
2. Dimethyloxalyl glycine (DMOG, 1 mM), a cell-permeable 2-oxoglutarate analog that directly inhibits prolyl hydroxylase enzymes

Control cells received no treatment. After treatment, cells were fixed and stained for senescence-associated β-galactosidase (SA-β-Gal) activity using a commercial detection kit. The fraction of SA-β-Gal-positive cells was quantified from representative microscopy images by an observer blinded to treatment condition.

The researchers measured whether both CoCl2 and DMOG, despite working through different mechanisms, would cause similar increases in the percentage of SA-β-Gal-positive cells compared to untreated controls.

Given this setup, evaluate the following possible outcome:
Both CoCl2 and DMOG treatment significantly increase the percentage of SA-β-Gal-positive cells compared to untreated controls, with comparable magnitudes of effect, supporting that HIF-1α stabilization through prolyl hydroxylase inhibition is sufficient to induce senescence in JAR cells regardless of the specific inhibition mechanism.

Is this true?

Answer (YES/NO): YES